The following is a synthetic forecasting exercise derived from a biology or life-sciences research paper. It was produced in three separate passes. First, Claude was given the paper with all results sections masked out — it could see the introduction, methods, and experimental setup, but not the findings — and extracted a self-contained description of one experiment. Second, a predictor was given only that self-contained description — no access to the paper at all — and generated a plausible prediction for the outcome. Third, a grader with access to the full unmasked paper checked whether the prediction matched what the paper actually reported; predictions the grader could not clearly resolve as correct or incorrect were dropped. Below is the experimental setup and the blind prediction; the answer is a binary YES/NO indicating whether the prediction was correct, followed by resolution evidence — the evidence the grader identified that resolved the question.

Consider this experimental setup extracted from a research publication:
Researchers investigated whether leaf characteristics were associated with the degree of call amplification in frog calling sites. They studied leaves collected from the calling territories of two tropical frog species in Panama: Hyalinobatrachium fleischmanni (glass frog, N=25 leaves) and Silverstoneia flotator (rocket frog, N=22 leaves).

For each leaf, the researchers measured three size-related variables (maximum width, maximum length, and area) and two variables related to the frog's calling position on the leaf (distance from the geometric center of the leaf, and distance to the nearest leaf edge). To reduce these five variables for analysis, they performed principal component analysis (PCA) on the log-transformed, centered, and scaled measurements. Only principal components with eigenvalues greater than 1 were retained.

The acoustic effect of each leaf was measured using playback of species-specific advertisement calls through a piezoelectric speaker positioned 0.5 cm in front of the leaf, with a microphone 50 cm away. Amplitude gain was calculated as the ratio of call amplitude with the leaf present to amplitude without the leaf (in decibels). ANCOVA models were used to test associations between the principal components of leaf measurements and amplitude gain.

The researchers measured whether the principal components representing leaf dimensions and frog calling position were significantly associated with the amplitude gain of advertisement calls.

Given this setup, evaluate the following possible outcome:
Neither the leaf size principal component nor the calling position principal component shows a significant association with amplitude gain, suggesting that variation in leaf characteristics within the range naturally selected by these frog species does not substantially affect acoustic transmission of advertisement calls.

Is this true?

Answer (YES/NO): YES